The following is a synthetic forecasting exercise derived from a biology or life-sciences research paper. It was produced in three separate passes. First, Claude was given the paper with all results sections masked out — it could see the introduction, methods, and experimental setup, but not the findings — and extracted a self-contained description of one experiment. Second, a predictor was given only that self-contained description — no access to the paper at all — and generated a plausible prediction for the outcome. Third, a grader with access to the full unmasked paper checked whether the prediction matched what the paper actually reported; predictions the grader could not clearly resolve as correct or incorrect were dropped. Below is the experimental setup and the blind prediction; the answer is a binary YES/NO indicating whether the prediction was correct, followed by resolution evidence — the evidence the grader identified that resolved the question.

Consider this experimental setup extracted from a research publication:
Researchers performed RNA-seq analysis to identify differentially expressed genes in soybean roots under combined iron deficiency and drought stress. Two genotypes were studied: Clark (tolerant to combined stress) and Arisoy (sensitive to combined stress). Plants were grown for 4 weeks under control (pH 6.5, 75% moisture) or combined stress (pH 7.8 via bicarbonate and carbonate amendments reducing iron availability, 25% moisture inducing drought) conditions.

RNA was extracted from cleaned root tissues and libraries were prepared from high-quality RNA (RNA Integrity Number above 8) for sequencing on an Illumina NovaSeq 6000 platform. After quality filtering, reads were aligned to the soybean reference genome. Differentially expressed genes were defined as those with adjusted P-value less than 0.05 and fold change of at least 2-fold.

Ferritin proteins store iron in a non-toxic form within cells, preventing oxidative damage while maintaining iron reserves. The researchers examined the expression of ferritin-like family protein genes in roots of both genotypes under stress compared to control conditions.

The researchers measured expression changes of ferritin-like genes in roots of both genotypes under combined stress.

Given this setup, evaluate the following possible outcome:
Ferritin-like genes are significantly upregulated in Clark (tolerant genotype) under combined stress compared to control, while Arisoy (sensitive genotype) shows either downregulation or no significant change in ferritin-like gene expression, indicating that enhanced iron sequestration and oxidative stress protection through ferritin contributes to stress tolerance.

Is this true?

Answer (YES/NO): YES